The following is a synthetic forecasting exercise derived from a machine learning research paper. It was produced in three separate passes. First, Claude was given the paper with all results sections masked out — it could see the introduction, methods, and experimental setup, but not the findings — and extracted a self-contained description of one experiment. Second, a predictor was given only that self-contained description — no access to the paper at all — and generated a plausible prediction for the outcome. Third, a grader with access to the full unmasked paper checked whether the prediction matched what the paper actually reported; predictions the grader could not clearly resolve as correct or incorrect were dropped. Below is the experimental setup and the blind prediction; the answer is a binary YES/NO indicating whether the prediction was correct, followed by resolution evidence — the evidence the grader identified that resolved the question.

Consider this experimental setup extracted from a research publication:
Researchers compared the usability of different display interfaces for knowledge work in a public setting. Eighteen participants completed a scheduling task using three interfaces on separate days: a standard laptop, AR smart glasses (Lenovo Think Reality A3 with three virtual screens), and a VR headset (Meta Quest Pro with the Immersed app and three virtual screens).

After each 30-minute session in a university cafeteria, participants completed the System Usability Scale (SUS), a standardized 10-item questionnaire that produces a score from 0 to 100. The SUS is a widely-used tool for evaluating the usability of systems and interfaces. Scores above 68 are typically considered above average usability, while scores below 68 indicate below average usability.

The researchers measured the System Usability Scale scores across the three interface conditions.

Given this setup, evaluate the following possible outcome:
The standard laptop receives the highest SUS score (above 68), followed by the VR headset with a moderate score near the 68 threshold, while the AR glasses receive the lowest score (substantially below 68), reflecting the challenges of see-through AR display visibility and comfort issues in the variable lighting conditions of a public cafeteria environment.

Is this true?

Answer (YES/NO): NO